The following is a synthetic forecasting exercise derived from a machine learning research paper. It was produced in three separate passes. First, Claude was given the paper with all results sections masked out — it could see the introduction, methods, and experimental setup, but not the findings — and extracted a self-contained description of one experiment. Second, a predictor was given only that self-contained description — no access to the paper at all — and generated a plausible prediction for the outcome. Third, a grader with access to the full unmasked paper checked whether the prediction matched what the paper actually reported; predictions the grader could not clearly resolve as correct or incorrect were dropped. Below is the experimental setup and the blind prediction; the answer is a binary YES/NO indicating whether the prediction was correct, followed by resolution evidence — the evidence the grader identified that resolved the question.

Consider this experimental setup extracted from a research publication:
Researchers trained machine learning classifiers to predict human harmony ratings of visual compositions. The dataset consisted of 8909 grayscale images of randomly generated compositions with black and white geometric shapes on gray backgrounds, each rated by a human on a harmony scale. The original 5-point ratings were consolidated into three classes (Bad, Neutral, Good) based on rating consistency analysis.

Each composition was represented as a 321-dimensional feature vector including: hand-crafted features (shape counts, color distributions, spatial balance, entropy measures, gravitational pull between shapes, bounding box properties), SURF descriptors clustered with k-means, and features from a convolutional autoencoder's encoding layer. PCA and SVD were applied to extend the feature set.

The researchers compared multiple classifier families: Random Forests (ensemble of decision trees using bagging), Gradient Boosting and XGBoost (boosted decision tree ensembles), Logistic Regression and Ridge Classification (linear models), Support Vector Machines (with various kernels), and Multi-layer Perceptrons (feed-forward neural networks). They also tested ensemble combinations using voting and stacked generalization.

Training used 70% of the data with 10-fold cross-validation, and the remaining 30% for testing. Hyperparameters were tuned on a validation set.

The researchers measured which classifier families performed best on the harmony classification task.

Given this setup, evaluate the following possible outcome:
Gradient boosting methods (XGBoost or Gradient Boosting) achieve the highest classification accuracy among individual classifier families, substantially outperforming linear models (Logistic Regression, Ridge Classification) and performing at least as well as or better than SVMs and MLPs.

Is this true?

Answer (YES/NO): NO